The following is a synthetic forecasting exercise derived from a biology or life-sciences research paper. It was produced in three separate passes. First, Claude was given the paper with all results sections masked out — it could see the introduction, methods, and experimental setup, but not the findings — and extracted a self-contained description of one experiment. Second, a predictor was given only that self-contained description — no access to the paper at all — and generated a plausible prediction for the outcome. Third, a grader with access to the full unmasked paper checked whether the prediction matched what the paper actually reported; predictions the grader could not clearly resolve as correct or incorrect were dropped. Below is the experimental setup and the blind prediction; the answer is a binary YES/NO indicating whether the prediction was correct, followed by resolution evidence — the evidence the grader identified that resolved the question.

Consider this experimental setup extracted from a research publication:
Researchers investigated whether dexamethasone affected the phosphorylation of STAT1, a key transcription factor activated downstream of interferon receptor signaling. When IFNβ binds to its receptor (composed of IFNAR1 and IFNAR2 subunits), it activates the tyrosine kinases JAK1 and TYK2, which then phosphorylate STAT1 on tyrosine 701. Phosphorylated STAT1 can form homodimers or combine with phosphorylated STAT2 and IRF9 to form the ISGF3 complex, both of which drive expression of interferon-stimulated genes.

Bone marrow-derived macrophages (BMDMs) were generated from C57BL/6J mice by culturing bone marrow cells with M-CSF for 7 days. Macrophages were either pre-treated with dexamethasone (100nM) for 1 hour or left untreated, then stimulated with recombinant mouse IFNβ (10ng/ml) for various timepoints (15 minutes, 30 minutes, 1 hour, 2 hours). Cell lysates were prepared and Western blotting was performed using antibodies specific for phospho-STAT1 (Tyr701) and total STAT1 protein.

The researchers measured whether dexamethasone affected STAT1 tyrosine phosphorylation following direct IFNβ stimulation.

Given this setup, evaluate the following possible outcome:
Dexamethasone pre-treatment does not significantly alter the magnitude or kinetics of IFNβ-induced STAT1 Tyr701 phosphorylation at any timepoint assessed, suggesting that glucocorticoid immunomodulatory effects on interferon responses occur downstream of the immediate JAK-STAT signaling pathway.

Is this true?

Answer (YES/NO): YES